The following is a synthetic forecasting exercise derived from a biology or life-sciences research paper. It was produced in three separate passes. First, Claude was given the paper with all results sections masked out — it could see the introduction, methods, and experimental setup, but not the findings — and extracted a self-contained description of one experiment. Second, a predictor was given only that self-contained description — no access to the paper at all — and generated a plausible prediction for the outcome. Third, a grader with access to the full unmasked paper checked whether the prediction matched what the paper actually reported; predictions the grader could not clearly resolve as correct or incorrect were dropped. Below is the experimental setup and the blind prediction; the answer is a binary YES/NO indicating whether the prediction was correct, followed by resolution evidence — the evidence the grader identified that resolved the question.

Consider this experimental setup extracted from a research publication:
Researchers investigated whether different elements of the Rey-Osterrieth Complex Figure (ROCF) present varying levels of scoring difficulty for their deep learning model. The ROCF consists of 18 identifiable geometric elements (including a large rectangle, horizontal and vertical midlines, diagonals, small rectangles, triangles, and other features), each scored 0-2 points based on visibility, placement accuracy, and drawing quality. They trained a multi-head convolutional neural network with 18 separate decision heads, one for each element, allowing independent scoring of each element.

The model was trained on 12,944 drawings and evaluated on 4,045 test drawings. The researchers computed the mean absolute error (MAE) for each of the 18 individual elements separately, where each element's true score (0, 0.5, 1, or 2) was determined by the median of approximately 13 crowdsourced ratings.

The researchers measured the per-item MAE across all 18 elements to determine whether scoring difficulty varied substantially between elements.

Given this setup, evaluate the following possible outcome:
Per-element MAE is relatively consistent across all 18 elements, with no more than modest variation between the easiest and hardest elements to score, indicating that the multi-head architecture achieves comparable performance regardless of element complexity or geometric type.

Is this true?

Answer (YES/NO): YES